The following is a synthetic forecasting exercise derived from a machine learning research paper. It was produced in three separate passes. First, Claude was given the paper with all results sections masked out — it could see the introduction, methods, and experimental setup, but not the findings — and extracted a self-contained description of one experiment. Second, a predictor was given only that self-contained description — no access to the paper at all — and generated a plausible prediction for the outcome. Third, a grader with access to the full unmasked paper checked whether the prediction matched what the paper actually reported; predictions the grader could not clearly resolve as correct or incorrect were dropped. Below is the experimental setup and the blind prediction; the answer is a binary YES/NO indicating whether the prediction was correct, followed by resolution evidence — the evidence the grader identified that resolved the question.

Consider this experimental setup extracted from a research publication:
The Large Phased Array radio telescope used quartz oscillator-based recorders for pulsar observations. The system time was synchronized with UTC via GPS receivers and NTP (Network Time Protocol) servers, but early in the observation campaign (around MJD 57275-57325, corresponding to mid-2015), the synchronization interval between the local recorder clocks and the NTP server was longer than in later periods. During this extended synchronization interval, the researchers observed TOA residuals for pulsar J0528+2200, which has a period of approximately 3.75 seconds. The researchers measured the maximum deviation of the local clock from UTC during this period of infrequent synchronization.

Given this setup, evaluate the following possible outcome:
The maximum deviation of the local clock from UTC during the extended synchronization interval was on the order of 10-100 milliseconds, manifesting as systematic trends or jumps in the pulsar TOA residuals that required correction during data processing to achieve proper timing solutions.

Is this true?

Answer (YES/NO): NO